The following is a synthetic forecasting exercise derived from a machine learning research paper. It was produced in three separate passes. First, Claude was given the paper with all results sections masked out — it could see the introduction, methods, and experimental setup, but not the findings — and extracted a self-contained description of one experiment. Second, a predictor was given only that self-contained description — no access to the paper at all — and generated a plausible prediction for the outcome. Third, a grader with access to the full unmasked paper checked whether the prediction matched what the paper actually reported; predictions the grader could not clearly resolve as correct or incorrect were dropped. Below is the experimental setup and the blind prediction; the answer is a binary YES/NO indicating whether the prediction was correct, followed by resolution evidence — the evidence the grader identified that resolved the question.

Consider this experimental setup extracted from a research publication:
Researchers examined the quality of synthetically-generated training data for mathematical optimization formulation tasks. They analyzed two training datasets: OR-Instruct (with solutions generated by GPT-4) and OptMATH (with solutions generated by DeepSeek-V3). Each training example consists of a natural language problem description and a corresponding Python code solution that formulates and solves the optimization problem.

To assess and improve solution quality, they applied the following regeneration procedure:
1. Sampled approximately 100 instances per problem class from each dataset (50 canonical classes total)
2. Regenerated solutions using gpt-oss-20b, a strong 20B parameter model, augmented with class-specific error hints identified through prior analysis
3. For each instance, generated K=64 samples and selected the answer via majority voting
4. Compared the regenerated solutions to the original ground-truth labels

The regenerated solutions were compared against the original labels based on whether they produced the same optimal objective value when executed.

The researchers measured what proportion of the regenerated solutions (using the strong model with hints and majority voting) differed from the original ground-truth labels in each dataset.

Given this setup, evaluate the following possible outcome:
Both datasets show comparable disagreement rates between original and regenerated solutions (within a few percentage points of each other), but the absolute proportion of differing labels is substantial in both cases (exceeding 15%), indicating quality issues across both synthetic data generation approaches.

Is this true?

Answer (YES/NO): YES